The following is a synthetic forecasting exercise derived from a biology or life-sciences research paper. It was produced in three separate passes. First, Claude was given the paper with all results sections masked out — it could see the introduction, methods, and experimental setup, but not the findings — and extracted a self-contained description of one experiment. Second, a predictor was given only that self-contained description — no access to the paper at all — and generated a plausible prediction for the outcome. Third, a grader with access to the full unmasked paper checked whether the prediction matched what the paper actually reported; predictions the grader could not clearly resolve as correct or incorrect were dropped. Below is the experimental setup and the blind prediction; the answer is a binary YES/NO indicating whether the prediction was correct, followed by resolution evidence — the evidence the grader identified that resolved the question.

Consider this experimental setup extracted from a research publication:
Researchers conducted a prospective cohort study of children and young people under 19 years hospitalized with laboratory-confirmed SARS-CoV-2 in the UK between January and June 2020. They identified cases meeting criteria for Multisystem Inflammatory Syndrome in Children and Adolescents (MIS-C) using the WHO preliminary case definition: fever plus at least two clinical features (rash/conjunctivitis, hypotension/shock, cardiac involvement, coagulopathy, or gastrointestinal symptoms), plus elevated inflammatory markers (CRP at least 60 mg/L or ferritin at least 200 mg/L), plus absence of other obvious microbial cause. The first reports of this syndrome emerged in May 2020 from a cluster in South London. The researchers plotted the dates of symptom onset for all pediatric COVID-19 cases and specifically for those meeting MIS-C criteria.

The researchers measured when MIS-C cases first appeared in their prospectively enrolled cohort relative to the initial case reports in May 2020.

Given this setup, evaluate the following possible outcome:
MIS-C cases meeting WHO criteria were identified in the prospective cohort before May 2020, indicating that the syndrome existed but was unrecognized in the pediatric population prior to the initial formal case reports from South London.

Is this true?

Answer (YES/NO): YES